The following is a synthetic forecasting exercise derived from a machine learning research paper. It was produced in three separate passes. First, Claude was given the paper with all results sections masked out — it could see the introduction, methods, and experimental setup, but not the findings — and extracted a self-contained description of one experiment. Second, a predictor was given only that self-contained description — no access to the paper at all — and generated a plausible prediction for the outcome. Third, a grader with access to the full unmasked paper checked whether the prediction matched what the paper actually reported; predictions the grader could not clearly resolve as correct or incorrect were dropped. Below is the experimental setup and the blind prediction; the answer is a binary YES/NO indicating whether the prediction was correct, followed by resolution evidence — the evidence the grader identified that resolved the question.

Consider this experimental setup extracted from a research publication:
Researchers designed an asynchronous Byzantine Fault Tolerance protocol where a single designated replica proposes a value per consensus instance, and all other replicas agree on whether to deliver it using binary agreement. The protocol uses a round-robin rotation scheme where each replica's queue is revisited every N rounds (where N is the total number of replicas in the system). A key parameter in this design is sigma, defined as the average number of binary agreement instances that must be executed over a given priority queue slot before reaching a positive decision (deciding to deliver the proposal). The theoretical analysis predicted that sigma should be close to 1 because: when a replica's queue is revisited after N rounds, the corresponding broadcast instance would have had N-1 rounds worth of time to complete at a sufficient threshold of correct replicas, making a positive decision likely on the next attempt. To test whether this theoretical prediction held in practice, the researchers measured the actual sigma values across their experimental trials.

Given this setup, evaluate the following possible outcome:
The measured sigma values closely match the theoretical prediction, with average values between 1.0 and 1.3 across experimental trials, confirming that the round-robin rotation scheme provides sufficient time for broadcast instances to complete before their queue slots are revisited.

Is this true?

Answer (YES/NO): YES